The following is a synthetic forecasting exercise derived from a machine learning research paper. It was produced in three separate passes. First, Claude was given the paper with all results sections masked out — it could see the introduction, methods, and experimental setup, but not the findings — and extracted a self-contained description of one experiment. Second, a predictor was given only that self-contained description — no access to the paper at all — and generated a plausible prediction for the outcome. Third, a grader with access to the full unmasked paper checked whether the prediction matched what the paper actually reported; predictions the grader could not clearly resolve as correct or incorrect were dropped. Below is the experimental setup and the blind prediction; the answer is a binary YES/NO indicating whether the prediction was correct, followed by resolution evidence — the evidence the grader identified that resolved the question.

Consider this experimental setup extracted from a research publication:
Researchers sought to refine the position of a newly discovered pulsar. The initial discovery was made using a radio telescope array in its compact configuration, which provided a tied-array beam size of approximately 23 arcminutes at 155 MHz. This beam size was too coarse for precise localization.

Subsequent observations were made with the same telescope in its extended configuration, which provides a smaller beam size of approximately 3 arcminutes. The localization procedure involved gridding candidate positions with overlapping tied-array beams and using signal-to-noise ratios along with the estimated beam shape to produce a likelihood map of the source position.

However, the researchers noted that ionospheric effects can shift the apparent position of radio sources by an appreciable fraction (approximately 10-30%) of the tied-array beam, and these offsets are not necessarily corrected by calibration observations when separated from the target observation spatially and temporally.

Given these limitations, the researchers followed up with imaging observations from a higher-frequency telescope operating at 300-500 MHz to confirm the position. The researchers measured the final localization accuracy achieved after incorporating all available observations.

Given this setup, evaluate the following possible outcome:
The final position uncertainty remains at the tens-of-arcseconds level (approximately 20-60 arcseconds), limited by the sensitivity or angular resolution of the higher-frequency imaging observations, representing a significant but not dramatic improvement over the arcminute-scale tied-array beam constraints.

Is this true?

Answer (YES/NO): YES